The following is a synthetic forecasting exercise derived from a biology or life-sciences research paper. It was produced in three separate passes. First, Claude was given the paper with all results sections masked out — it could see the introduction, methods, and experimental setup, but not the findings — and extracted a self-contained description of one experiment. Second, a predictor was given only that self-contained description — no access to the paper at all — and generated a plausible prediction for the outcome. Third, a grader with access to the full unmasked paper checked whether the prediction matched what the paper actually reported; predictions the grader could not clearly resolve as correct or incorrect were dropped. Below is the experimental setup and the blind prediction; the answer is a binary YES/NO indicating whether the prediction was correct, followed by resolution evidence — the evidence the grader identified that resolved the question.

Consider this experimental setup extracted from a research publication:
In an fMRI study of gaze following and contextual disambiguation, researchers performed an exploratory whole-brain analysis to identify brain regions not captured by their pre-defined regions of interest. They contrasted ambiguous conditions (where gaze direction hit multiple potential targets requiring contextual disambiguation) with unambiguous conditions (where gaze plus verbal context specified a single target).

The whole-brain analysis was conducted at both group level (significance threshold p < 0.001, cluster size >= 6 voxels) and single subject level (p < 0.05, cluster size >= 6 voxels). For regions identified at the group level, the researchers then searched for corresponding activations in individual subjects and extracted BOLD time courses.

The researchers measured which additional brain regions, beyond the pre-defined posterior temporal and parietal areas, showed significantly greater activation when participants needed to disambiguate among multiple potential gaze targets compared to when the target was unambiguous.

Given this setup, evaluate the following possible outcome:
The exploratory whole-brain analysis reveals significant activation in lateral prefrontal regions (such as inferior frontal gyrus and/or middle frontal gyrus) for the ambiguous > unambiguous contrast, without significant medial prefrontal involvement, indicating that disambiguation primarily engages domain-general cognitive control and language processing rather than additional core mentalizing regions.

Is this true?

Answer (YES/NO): NO